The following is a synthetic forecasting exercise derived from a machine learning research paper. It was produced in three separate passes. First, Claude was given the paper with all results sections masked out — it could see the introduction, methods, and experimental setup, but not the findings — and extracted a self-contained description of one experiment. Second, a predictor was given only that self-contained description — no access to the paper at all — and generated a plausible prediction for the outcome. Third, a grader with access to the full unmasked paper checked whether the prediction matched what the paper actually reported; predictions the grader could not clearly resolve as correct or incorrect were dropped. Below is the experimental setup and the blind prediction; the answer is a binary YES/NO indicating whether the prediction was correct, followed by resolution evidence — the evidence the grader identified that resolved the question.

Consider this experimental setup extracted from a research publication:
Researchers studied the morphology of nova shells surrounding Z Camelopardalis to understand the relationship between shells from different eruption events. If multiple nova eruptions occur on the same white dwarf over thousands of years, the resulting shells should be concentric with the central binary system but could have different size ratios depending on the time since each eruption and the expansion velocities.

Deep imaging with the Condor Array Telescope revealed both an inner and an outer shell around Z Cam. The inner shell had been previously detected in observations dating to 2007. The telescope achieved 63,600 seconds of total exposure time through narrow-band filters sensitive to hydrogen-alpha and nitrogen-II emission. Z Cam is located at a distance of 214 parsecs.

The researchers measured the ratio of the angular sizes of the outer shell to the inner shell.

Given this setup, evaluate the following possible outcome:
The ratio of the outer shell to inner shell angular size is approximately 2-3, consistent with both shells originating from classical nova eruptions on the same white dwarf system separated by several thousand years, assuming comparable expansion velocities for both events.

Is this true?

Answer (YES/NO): YES